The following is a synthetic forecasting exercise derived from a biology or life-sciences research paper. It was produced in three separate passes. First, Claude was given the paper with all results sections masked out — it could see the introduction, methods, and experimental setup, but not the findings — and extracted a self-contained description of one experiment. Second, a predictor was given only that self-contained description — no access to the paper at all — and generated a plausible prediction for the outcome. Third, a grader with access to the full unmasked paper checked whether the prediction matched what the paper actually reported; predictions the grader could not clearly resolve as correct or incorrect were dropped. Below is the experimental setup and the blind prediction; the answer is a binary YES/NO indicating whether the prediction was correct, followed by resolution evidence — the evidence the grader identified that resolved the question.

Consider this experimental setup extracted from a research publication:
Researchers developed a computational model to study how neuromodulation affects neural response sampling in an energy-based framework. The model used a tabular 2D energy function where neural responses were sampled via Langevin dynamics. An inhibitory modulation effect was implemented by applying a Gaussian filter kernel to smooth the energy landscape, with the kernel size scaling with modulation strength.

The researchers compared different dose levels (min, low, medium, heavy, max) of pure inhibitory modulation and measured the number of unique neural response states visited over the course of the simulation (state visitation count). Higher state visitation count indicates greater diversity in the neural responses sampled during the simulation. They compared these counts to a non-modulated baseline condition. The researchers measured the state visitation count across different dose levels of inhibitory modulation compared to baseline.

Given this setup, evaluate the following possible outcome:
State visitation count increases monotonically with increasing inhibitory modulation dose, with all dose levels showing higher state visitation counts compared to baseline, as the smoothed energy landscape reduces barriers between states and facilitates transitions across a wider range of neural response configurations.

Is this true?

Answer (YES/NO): NO